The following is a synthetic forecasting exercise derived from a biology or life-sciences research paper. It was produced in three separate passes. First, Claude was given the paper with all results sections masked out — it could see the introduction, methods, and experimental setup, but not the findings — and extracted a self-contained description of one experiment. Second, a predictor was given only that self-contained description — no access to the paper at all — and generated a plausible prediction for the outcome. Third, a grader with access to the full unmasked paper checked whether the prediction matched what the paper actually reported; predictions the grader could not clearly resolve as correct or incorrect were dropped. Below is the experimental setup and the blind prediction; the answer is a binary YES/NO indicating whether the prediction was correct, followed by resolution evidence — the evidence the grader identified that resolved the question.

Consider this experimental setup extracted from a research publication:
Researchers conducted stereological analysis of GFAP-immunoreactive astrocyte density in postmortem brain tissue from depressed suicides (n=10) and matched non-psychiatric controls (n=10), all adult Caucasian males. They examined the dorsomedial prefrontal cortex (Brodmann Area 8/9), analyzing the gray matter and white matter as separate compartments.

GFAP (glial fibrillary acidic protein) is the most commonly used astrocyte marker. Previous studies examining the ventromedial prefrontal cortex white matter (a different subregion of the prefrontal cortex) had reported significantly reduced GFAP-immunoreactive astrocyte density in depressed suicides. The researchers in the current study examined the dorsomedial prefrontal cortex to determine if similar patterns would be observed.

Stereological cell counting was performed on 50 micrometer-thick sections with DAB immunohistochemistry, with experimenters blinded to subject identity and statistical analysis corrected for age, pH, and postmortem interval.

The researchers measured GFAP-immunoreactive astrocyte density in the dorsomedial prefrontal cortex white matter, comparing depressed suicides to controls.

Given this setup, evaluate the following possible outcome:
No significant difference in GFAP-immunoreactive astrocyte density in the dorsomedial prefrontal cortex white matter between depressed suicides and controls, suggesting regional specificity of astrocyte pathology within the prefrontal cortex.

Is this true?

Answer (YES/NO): YES